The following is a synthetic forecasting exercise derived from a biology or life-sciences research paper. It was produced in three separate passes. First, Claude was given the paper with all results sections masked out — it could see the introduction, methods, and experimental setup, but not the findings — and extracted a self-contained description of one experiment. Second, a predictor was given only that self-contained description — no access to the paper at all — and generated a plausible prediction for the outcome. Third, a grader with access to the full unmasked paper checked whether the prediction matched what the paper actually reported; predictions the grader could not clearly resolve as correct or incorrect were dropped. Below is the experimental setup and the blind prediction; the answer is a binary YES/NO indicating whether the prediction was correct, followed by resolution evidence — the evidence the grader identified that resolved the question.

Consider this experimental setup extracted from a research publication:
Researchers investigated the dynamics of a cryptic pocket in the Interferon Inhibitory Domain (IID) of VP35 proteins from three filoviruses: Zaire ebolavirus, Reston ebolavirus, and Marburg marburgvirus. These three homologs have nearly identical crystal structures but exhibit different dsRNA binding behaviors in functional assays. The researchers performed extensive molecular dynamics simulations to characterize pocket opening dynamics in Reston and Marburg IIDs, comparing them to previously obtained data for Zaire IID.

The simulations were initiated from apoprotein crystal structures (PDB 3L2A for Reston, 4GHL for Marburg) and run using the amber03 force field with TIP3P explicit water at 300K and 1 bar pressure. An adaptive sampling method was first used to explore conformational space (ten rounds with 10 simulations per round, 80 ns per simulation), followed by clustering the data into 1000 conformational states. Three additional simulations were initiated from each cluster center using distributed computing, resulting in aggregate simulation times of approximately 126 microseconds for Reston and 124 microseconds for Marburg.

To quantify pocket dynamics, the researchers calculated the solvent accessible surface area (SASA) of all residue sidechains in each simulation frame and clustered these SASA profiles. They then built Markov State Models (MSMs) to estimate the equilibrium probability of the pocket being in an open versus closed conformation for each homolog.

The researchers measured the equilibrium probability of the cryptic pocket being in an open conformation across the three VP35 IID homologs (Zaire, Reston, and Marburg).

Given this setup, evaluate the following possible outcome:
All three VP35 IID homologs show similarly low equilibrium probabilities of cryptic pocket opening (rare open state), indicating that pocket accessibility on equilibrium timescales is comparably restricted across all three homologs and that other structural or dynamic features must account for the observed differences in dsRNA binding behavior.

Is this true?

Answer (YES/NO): NO